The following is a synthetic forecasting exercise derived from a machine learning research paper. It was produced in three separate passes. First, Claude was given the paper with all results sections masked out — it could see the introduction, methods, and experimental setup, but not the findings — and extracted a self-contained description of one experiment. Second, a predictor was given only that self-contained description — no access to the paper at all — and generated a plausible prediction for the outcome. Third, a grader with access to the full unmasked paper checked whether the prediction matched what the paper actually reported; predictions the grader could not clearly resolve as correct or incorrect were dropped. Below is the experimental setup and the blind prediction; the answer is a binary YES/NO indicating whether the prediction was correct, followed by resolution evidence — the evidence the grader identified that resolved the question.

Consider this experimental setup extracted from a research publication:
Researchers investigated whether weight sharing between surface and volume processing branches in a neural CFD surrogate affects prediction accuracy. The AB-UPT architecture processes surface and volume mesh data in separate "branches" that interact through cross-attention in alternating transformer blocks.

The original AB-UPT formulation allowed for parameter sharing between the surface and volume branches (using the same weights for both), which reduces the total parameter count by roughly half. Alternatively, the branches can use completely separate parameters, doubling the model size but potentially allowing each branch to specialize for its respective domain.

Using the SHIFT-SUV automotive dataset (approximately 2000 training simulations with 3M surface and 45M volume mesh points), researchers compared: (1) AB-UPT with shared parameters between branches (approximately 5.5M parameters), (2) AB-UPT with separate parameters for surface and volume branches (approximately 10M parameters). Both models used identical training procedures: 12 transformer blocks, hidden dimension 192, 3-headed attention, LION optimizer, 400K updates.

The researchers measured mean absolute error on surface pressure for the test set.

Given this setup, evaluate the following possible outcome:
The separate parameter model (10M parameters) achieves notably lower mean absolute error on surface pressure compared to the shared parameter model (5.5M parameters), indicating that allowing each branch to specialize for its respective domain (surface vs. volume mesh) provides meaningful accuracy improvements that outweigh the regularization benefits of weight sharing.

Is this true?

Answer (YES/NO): NO